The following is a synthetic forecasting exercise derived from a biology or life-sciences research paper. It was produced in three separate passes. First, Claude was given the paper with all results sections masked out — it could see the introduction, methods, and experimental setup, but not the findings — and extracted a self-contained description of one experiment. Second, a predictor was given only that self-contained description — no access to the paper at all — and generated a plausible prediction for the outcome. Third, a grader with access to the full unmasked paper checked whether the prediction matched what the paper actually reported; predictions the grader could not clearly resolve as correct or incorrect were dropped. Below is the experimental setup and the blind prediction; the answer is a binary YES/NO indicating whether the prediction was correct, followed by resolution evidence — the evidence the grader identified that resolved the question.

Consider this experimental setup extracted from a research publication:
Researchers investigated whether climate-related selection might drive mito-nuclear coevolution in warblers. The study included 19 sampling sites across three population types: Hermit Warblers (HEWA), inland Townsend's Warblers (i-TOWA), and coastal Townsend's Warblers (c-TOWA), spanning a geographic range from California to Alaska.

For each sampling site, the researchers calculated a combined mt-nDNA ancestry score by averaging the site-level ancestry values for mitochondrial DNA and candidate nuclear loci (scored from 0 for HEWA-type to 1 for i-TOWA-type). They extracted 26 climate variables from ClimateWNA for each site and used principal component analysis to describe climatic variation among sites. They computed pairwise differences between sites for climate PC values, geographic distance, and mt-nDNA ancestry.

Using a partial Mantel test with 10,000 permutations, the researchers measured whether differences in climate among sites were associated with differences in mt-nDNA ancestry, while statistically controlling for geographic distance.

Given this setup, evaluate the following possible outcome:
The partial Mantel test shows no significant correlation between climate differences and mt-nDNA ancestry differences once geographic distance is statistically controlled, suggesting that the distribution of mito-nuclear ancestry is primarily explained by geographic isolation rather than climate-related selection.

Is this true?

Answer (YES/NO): NO